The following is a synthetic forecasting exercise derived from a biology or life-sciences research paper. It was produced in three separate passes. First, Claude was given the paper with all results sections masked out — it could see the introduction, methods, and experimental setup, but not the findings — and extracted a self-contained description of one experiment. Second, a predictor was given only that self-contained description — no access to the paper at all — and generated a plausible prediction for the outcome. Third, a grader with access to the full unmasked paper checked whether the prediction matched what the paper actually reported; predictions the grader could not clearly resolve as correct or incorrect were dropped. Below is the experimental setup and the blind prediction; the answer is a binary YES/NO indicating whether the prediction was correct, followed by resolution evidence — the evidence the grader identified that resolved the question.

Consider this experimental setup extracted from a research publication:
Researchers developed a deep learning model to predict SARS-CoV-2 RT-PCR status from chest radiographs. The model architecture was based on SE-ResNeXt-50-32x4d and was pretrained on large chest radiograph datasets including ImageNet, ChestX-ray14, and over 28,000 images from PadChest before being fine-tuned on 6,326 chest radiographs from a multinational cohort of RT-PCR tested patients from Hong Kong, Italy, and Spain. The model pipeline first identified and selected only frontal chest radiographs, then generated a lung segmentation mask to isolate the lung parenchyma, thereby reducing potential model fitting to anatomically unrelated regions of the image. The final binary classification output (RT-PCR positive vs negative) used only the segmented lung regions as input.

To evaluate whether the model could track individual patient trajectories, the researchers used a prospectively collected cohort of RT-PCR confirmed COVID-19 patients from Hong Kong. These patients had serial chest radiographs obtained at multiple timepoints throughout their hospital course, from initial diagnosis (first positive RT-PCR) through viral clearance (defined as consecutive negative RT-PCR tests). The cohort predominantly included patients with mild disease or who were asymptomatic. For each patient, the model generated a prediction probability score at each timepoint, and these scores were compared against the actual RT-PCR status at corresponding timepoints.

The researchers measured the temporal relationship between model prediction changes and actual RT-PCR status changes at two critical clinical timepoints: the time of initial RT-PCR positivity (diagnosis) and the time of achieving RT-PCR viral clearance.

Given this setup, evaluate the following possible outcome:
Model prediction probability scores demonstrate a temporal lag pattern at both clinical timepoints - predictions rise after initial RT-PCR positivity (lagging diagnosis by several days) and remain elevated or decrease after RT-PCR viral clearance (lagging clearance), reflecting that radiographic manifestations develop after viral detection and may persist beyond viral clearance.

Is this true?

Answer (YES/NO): YES